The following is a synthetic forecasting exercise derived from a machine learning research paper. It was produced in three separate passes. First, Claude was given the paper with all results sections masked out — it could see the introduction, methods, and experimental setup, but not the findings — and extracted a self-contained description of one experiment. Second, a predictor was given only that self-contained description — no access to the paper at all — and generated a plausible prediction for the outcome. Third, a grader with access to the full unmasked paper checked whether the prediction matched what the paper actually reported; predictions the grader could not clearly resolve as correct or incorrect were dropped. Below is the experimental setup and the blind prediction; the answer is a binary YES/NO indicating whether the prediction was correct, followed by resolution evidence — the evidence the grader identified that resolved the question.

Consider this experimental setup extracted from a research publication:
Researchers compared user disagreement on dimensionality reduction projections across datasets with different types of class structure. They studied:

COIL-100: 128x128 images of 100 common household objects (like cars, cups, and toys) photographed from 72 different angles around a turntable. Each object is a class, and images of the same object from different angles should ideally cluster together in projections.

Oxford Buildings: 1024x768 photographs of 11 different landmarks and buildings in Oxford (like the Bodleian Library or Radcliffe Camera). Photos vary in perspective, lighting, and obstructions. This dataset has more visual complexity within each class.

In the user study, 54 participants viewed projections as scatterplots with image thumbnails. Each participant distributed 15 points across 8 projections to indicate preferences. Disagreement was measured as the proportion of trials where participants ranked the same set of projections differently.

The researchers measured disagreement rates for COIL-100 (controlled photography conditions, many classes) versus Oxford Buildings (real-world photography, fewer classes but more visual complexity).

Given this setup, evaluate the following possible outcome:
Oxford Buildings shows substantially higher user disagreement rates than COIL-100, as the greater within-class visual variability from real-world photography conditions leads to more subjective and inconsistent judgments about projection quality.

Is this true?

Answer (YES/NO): YES